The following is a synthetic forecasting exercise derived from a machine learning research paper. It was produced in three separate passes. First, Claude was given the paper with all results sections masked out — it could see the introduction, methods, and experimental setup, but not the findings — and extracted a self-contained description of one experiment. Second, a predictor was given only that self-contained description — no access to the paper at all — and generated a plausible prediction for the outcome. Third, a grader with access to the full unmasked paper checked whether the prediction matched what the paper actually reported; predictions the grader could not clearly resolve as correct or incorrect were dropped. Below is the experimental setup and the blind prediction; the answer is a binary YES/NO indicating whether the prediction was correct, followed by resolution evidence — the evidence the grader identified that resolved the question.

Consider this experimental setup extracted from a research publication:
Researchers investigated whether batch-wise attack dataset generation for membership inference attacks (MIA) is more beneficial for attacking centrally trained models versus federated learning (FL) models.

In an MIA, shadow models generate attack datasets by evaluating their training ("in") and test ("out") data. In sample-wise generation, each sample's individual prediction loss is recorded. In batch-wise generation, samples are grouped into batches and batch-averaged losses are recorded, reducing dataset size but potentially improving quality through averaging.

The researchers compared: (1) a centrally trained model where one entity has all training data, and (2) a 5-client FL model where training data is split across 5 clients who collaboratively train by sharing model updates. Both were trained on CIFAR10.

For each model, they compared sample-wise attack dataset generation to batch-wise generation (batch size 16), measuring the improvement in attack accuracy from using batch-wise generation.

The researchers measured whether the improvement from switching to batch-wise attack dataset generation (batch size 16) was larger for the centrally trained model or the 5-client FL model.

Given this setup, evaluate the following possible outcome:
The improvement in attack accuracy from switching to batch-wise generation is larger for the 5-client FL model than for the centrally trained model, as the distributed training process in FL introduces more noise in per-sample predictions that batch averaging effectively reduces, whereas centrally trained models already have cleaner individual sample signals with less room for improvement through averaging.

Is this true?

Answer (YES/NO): NO